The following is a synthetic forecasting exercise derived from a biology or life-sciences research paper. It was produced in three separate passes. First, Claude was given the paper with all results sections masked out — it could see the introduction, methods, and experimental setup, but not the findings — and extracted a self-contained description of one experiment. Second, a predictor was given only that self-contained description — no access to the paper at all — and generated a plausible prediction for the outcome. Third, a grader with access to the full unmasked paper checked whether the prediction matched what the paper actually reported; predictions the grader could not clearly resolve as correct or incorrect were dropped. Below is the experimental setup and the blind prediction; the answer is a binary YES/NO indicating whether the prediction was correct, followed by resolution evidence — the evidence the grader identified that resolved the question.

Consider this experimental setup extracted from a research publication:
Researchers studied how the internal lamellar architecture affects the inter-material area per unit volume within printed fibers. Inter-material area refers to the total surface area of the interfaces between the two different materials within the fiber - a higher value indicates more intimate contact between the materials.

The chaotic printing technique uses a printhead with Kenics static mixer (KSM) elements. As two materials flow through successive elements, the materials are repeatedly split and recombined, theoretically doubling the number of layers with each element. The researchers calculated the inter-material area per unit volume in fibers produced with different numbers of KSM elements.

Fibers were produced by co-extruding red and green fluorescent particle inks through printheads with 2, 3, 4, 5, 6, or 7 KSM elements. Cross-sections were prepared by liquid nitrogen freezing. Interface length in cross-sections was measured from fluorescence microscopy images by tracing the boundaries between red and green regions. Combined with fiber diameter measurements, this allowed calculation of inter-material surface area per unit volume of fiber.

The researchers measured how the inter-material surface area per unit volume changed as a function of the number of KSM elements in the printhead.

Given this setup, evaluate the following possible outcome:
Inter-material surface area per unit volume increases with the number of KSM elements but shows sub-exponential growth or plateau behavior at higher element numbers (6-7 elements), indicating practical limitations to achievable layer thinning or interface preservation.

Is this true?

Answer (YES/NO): NO